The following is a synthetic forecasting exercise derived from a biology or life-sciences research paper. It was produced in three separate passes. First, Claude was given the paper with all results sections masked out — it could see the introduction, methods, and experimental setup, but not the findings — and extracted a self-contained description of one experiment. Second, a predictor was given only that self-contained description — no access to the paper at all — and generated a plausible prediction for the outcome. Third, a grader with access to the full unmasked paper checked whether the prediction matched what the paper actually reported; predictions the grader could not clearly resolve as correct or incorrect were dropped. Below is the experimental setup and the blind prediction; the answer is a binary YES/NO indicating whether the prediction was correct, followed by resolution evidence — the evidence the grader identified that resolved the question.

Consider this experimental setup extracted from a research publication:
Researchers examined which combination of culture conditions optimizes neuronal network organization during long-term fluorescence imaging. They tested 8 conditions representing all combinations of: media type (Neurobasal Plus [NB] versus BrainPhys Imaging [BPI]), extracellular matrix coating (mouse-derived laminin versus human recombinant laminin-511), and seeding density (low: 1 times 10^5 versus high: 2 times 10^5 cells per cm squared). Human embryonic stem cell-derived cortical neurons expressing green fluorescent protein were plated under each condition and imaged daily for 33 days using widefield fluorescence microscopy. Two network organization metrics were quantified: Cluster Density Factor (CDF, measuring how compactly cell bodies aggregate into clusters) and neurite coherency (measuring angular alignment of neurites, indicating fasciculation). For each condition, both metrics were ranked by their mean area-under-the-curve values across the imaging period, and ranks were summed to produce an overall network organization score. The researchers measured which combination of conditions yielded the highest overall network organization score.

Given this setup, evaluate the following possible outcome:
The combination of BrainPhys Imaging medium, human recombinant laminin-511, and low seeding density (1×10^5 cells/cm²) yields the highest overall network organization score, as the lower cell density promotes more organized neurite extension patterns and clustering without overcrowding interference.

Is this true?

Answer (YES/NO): NO